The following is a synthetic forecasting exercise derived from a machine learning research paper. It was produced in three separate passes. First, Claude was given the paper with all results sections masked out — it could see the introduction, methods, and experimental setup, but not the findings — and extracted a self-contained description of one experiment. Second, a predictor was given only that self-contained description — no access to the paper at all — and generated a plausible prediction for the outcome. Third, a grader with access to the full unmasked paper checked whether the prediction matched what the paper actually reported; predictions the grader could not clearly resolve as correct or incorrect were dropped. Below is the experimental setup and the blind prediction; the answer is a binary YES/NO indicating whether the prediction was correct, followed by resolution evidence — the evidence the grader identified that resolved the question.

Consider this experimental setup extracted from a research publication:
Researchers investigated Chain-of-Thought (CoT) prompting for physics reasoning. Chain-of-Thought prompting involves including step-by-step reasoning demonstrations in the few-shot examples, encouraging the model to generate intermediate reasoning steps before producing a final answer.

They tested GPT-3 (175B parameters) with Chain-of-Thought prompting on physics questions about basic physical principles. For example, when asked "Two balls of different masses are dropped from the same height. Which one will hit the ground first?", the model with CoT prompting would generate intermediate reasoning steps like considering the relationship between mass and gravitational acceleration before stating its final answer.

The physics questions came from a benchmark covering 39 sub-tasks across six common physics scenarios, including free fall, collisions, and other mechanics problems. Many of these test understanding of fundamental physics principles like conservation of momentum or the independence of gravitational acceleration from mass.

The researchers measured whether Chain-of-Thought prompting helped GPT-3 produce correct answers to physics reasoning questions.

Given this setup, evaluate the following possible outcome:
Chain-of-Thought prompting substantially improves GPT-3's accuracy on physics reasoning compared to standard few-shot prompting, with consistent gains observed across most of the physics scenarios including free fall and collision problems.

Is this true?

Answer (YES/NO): NO